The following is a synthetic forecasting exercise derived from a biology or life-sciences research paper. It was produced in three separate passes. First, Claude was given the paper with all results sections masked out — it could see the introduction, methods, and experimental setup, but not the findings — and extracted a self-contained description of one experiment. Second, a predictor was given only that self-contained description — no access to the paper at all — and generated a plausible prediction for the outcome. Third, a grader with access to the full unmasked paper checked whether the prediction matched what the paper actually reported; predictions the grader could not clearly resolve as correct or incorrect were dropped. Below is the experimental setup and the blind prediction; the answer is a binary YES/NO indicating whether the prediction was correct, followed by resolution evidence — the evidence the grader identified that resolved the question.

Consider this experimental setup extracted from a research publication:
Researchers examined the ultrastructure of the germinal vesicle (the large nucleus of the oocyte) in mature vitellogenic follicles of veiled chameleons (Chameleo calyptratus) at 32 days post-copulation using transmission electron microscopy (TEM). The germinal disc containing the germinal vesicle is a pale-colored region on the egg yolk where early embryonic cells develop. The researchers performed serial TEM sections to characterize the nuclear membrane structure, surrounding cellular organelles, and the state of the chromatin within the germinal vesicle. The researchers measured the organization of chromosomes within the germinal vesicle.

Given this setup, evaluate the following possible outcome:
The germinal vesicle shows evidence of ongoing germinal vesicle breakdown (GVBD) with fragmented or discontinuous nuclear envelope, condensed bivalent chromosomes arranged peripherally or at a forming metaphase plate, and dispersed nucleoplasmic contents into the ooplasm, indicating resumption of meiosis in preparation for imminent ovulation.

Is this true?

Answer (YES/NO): NO